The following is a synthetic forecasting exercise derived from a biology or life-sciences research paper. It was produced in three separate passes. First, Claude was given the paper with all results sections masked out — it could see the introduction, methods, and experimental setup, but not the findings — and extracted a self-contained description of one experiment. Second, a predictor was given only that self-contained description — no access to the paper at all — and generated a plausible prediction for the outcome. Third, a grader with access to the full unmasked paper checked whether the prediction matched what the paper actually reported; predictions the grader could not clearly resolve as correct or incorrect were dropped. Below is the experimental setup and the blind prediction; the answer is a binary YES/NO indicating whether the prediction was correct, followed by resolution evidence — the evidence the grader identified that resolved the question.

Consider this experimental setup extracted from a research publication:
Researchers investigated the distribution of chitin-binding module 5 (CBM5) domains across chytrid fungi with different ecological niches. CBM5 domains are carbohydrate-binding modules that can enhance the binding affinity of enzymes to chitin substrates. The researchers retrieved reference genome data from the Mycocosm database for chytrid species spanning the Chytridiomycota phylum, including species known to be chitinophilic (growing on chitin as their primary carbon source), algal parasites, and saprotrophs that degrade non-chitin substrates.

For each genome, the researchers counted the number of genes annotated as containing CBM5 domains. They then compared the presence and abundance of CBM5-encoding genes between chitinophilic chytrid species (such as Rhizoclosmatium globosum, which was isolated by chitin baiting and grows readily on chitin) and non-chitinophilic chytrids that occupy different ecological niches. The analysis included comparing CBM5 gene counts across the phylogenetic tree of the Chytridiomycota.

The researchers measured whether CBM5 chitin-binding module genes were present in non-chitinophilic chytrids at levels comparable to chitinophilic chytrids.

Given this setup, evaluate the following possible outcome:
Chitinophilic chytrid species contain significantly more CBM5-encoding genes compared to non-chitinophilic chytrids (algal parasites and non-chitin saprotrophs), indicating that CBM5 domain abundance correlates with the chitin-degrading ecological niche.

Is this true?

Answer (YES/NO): YES